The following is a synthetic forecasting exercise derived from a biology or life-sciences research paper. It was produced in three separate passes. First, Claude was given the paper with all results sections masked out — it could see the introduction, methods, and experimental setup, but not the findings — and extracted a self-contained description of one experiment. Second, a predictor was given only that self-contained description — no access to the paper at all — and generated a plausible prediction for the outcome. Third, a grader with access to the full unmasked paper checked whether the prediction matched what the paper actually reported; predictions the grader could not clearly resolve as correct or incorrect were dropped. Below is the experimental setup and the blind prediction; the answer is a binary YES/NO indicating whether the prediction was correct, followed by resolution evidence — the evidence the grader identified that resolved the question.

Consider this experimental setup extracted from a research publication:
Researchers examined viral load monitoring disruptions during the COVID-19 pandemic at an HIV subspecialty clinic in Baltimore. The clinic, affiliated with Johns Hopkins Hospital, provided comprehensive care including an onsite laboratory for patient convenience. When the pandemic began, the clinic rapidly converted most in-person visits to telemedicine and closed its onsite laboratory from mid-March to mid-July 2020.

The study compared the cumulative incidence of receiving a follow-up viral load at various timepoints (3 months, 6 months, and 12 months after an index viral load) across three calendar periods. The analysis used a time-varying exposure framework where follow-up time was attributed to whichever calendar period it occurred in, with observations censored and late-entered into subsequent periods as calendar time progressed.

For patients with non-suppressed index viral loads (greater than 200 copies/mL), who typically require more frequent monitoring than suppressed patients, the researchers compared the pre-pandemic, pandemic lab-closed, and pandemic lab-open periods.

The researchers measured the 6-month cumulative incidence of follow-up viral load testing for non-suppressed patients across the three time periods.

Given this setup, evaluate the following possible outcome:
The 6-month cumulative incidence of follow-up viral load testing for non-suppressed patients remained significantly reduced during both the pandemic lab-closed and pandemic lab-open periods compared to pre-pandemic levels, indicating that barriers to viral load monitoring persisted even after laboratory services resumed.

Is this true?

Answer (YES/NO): NO